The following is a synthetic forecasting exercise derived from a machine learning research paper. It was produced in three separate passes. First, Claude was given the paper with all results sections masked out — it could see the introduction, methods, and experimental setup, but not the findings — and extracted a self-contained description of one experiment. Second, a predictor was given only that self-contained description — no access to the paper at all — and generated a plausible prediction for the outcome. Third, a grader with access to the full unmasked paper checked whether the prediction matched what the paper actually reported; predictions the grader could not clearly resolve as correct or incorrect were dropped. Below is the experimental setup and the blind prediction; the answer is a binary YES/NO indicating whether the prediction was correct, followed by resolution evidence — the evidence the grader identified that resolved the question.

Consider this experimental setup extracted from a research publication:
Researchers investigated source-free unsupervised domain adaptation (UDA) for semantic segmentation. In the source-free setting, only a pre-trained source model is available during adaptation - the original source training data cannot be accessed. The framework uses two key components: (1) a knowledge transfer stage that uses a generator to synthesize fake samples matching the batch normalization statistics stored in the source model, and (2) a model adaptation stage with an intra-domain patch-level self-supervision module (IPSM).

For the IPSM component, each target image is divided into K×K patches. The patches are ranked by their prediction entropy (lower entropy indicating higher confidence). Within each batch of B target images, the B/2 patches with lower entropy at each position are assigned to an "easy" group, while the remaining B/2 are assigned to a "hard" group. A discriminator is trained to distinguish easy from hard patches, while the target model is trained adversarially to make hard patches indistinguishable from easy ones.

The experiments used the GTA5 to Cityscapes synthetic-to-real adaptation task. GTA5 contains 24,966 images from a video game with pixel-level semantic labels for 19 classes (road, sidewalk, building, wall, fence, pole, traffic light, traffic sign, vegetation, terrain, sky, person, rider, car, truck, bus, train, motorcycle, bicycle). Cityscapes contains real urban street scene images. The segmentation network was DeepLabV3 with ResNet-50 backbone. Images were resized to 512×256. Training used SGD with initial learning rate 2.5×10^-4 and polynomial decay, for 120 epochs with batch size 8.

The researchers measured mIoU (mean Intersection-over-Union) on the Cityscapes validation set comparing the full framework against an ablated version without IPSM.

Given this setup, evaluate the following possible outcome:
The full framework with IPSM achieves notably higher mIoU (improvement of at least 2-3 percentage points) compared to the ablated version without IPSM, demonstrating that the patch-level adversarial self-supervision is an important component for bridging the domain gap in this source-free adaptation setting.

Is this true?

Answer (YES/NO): NO